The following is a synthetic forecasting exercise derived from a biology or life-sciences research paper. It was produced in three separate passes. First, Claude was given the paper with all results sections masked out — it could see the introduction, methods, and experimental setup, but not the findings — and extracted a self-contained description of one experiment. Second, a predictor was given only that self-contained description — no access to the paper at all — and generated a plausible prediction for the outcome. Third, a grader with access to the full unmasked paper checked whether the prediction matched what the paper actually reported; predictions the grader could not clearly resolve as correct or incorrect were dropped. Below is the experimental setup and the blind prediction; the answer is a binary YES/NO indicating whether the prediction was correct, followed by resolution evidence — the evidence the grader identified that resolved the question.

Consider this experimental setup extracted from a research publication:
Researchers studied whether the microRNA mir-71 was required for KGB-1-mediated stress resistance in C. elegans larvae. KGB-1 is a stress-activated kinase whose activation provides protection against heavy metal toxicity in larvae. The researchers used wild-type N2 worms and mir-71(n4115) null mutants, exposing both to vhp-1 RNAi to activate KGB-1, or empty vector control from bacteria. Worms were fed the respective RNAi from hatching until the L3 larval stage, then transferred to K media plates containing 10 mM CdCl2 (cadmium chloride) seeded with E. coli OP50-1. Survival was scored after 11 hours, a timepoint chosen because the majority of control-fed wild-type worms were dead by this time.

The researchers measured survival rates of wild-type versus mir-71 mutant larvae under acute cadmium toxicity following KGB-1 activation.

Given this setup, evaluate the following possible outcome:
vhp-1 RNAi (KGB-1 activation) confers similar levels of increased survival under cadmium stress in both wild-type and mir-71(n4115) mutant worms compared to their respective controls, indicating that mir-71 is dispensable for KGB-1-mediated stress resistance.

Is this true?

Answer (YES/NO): NO